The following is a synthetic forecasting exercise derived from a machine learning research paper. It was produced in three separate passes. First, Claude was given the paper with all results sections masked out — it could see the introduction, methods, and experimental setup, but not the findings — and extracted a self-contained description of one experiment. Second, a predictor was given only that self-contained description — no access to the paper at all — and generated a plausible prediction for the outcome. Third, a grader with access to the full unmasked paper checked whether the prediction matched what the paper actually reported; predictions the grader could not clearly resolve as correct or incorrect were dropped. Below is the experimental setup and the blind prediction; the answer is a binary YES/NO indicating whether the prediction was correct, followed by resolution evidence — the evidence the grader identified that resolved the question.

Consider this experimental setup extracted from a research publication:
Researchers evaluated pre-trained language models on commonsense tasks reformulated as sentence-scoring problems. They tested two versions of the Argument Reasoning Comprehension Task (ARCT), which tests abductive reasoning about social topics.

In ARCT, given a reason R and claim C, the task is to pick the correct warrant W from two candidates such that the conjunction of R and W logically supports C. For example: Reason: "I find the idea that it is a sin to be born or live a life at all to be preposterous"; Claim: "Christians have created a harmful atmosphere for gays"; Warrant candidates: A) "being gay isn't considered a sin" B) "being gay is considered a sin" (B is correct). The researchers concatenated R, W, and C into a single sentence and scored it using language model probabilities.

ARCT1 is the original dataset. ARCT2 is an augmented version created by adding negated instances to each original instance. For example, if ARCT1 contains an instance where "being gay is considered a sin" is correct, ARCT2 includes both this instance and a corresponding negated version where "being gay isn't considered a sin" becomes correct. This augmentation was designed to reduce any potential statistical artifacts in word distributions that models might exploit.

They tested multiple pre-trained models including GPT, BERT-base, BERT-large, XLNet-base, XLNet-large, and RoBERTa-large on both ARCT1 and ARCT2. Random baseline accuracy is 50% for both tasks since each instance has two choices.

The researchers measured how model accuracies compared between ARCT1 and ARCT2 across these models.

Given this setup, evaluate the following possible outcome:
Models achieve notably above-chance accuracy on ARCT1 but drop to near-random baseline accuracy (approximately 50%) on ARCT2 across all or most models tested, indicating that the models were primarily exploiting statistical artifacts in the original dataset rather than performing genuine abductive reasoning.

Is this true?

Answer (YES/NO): NO